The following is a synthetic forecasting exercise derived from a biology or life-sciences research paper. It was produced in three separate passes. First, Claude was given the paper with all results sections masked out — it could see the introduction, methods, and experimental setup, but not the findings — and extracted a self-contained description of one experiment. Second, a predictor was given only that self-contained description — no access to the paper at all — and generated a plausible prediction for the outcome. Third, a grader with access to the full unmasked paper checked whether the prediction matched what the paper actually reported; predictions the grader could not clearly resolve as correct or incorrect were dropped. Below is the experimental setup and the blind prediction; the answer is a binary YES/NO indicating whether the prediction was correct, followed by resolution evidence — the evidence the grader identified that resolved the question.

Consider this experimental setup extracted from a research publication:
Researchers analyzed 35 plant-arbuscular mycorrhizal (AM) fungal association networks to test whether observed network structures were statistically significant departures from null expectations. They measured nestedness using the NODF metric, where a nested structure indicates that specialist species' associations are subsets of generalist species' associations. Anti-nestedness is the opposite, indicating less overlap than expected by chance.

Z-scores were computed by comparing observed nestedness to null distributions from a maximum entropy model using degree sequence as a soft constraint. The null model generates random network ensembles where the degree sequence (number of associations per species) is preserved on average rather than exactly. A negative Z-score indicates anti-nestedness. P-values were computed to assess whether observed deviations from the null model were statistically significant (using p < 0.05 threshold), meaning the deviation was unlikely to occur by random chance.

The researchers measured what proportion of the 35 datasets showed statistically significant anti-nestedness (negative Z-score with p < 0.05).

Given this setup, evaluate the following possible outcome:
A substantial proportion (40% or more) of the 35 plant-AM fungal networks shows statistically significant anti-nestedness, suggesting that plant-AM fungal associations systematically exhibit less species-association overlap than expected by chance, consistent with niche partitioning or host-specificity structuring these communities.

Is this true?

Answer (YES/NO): YES